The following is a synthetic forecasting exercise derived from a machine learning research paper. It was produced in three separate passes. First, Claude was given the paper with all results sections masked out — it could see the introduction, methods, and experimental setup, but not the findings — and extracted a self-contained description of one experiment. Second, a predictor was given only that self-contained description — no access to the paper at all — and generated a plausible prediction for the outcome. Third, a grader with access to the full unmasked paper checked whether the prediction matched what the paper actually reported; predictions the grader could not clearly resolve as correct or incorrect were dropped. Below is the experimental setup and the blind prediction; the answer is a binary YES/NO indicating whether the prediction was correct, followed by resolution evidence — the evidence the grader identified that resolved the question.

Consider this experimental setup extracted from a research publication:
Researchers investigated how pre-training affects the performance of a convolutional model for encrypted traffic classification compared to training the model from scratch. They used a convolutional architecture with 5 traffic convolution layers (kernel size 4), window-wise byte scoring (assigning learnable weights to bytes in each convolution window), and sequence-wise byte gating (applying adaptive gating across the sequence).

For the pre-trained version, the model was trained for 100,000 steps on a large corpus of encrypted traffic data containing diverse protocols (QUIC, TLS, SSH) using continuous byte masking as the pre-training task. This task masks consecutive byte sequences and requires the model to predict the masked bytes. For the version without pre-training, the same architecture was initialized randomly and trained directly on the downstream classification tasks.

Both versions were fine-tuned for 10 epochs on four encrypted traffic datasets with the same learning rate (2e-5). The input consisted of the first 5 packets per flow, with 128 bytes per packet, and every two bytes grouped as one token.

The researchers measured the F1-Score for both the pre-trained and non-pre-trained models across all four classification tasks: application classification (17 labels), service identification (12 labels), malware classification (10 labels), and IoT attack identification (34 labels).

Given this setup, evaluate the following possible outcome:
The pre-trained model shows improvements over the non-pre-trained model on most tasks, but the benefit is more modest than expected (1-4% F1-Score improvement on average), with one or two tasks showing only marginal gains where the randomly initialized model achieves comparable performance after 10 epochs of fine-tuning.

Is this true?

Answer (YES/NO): NO